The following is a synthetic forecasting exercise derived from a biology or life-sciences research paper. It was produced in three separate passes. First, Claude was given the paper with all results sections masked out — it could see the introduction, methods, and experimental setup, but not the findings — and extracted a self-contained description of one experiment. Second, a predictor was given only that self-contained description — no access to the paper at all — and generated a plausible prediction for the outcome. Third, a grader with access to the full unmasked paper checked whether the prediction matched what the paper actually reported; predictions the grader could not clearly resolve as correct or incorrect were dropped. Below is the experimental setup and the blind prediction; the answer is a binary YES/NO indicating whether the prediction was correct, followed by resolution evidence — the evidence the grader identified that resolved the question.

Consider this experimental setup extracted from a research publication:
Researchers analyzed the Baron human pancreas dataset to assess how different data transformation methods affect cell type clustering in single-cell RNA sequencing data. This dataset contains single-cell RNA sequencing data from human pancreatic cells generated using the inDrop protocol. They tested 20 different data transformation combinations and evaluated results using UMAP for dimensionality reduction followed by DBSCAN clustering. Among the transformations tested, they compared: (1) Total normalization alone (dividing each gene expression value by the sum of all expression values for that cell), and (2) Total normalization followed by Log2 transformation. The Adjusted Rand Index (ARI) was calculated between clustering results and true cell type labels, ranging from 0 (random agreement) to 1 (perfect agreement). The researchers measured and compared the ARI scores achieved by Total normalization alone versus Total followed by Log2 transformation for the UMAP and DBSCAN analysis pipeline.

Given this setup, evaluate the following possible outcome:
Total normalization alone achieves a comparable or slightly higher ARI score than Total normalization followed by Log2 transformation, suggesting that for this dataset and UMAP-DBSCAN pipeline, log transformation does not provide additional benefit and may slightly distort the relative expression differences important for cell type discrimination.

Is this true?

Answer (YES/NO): NO